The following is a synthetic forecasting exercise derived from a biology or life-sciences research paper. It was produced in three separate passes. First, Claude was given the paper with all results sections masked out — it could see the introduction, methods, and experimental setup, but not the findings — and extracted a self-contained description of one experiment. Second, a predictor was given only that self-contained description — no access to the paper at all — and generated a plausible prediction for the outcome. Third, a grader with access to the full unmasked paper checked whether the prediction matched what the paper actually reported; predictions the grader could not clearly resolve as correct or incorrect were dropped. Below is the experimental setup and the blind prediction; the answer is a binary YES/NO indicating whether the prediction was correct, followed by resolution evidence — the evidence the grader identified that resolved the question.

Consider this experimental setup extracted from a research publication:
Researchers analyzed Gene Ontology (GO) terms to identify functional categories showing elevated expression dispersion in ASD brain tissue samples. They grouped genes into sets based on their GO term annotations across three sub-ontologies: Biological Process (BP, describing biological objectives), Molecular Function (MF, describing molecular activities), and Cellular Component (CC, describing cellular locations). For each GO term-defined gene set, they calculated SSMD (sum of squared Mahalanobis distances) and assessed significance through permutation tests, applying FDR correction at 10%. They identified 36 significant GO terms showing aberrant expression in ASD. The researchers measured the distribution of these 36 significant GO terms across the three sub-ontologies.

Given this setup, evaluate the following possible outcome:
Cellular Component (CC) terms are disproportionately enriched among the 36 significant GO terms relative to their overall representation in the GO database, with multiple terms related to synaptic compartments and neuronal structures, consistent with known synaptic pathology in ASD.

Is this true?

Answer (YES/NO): NO